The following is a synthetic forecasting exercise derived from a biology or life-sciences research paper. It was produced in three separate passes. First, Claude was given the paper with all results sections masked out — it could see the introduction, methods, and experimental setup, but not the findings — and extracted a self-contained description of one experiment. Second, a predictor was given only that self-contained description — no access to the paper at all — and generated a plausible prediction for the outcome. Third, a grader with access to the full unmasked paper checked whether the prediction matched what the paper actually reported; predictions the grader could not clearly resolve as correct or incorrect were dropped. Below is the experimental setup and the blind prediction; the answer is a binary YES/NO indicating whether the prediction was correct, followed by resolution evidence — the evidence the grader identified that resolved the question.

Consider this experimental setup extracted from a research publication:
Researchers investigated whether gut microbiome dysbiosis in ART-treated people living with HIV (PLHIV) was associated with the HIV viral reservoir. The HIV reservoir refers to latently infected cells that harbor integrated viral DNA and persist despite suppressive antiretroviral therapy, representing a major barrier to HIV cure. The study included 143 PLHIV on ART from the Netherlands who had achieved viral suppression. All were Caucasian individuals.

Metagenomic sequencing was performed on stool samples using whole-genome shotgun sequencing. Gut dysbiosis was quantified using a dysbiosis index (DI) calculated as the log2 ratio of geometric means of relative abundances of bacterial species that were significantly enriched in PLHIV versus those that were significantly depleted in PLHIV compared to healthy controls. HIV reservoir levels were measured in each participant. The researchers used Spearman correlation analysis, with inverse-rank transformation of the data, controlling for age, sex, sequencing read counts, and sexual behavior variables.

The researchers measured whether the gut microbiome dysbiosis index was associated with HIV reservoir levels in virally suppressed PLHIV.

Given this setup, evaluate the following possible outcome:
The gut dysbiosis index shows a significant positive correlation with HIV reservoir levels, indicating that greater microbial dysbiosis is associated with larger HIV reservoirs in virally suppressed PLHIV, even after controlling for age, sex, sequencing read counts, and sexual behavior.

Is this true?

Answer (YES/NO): NO